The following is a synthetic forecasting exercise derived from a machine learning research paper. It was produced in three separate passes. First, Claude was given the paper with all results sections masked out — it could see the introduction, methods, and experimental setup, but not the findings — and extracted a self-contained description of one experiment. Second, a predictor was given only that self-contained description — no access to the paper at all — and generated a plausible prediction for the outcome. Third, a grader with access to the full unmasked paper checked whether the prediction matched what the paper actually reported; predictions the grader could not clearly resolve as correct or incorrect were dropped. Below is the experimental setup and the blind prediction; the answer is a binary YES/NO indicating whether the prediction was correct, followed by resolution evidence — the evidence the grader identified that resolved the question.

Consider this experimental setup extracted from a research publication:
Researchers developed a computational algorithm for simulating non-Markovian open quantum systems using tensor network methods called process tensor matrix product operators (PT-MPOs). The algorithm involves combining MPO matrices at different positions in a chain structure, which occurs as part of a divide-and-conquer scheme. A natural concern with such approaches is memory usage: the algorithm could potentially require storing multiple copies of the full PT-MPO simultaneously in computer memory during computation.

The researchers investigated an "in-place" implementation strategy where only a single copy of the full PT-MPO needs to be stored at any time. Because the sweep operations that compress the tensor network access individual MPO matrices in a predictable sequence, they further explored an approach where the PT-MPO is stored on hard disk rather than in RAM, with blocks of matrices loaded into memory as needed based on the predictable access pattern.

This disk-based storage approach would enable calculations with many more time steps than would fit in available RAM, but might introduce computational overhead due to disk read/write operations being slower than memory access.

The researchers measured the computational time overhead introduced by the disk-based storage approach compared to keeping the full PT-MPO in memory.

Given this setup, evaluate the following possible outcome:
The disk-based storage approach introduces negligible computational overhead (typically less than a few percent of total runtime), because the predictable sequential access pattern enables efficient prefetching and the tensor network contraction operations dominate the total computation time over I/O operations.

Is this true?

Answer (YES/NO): NO